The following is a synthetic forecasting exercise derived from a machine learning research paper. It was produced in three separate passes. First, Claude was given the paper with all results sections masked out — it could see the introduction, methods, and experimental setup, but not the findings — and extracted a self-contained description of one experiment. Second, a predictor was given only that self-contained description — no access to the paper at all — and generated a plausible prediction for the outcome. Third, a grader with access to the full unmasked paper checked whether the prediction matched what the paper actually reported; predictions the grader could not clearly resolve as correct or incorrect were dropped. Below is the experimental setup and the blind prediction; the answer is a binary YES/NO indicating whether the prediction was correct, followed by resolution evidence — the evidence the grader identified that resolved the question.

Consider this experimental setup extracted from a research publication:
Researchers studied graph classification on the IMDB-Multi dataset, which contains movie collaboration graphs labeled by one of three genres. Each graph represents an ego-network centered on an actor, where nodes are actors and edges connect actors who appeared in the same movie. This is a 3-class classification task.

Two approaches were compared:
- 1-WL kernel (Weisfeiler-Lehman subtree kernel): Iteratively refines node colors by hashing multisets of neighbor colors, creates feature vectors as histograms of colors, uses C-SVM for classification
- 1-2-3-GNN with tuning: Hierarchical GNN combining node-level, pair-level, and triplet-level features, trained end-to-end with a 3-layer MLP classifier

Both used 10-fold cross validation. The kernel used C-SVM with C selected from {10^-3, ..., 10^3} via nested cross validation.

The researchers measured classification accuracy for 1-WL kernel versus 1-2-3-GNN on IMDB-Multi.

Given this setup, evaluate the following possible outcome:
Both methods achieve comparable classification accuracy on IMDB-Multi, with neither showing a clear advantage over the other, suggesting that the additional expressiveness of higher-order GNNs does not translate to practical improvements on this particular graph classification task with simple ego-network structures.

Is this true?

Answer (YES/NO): NO